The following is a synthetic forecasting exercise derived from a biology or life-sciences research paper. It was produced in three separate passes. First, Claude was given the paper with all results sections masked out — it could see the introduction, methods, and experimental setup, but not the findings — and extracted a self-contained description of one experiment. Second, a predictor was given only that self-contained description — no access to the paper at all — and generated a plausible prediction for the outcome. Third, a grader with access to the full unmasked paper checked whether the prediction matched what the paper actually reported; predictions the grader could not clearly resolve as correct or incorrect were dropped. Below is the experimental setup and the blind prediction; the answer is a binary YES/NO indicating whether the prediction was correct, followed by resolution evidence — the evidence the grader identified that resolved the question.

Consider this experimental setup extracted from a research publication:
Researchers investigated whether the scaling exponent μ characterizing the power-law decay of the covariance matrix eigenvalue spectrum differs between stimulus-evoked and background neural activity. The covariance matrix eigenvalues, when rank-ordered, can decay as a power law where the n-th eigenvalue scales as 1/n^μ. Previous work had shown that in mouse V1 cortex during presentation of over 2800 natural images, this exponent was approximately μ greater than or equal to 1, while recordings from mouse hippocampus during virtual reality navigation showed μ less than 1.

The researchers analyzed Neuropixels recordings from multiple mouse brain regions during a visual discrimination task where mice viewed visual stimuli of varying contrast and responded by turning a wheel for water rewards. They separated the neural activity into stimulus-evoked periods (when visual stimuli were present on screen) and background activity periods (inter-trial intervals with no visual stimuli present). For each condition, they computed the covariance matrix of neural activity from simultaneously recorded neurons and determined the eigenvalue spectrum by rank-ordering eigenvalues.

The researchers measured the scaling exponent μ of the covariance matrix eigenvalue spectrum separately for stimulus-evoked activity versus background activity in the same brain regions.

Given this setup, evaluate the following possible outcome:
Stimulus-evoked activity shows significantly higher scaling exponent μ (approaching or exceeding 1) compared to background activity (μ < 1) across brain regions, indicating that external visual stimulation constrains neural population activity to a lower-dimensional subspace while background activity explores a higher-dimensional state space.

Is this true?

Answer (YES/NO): NO